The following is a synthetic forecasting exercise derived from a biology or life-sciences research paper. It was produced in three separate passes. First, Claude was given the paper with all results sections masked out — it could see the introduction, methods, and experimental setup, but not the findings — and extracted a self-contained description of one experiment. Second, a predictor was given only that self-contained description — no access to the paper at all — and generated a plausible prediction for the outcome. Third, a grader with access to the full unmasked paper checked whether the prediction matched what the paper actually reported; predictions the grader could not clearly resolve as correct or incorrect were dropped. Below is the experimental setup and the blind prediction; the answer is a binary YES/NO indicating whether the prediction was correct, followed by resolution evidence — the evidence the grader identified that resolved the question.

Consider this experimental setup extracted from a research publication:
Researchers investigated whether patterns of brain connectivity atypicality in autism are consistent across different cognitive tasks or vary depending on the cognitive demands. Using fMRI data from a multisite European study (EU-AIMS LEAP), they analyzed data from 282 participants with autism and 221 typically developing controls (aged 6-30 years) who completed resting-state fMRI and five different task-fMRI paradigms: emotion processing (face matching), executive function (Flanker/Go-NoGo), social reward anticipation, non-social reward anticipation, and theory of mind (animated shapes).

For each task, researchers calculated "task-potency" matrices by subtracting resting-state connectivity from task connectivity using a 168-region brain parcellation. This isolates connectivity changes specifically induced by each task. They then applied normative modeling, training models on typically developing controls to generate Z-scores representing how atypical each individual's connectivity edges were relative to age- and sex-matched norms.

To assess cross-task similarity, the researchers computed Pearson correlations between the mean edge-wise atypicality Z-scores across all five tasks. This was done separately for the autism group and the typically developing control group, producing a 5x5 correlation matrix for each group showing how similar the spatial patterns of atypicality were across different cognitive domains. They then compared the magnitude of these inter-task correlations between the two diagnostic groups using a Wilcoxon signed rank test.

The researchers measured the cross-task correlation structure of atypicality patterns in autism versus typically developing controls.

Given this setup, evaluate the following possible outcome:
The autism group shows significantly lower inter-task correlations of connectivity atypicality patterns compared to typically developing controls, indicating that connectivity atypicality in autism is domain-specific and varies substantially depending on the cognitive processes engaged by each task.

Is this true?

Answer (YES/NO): NO